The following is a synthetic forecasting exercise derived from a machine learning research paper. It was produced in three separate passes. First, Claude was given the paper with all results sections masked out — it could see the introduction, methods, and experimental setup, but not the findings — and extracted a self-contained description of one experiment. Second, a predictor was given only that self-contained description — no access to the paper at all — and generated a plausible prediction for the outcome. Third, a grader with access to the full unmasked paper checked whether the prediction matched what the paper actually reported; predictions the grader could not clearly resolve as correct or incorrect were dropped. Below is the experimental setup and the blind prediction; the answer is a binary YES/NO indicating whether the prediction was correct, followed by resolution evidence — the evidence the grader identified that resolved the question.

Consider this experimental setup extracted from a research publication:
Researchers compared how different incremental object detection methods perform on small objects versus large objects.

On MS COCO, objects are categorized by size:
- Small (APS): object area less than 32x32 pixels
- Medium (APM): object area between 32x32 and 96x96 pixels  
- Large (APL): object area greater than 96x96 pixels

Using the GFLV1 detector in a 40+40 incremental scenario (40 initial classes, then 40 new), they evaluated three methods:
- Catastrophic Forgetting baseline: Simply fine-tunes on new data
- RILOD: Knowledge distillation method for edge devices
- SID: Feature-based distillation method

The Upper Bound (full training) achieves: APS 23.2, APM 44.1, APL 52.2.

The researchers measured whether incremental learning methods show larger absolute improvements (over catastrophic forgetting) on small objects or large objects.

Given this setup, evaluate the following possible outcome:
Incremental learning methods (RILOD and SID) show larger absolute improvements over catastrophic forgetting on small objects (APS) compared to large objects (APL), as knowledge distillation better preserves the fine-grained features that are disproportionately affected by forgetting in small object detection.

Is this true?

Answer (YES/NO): NO